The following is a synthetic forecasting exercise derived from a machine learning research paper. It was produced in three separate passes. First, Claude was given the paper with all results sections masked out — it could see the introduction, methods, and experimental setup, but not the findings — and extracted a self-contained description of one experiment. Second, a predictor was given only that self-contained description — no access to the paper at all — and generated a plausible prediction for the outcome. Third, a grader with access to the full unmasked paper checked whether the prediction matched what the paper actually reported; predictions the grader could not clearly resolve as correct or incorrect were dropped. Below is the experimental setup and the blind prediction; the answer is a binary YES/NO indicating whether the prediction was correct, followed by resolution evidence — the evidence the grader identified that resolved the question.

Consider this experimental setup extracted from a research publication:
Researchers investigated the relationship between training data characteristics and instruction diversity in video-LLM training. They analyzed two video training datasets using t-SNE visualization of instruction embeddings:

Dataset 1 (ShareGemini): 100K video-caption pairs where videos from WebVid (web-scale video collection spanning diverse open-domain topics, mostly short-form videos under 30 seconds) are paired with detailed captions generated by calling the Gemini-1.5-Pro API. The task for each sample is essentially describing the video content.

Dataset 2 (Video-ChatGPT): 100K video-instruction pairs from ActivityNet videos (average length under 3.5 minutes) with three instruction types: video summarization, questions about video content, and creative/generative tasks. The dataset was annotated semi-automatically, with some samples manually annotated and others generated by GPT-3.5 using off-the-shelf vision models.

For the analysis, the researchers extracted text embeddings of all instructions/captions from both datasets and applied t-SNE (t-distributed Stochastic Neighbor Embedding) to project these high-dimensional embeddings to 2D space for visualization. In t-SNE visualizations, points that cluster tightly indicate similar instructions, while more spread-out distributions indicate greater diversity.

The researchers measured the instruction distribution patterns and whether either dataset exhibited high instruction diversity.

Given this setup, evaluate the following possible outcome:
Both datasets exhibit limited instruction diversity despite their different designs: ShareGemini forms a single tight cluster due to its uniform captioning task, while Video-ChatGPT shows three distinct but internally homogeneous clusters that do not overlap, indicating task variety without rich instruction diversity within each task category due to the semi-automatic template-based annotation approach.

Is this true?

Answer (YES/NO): NO